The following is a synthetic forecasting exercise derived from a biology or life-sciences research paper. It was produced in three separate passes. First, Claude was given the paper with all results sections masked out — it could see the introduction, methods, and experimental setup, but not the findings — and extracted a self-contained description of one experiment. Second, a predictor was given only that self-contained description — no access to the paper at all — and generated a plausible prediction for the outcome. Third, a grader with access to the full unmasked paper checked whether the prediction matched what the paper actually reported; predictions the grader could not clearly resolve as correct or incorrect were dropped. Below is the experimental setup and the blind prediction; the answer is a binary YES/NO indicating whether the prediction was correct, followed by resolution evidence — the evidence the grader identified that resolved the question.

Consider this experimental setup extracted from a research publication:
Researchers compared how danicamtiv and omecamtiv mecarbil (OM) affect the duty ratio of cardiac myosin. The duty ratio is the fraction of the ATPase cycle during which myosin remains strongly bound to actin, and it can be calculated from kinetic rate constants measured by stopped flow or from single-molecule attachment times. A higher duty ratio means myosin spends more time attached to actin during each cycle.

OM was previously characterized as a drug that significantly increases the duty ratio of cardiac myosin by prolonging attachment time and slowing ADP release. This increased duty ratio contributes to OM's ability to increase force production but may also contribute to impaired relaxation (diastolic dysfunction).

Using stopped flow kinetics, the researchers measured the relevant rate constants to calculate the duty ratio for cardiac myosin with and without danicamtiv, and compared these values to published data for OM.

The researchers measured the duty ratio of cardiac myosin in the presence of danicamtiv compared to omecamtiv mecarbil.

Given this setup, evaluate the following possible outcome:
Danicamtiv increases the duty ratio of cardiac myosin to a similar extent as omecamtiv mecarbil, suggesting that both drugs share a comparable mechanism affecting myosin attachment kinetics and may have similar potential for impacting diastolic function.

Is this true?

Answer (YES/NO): NO